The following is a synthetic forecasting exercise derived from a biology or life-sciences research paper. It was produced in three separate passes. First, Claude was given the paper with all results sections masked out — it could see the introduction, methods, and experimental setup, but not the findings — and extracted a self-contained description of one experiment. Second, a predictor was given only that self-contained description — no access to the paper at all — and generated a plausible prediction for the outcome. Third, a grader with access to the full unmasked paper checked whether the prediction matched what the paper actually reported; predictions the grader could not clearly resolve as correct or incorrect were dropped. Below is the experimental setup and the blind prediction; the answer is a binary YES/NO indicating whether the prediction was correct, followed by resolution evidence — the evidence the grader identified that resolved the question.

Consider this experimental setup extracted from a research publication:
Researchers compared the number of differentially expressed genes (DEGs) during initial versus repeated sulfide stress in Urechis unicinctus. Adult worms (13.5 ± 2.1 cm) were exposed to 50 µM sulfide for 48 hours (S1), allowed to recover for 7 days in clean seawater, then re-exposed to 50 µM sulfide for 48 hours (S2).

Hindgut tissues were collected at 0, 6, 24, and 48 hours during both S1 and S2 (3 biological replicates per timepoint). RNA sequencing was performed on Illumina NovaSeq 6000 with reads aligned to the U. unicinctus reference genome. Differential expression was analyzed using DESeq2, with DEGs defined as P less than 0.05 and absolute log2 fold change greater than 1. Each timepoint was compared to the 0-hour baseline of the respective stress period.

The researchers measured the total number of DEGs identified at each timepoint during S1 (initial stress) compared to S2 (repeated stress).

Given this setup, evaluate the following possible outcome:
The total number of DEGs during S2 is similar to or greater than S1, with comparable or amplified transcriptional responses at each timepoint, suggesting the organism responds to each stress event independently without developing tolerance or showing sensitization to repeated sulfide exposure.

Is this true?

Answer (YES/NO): NO